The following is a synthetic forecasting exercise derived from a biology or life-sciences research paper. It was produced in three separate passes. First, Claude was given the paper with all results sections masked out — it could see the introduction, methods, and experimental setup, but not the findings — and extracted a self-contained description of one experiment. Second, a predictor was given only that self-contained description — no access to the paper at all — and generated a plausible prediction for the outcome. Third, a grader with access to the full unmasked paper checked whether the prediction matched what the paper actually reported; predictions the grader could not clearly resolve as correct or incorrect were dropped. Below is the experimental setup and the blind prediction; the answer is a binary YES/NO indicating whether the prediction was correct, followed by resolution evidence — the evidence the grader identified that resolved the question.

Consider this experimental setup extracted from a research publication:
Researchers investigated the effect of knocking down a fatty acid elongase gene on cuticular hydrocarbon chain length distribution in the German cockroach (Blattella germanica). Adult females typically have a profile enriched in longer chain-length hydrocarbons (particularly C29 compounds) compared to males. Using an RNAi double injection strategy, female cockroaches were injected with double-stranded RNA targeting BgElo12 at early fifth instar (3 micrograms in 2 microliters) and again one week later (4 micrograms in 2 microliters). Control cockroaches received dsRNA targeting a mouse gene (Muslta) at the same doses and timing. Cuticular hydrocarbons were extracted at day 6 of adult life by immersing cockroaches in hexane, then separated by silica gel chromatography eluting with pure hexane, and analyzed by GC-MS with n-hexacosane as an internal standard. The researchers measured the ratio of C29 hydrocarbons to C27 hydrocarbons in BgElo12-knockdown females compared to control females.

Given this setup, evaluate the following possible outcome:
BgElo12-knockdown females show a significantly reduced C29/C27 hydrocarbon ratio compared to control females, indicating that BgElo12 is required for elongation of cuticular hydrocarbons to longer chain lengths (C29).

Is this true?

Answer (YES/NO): YES